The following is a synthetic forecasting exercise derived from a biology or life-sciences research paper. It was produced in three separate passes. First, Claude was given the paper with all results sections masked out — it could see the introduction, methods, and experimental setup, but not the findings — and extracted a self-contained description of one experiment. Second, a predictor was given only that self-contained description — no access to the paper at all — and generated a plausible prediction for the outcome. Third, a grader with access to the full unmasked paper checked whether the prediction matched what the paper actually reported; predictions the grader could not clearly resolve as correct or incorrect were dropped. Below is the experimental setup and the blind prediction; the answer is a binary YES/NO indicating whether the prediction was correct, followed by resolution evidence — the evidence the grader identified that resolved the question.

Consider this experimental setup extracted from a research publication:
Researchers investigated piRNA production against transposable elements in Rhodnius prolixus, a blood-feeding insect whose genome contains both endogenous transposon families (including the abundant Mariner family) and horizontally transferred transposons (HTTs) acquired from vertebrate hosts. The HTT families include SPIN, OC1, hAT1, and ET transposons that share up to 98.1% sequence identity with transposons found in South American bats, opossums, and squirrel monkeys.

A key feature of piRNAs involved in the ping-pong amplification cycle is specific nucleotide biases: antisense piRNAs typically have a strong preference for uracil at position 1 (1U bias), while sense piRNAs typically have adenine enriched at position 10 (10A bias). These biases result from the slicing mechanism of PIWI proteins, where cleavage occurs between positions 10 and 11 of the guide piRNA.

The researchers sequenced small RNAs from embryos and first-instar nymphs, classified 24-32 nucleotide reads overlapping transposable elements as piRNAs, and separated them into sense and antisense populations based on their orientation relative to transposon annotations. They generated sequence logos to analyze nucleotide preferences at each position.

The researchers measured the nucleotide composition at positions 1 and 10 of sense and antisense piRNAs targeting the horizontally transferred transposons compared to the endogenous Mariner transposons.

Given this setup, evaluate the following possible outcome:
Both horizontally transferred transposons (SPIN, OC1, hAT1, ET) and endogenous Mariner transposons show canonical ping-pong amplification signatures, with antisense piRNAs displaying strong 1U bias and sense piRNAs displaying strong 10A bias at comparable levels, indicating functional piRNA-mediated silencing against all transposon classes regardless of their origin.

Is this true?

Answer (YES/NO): NO